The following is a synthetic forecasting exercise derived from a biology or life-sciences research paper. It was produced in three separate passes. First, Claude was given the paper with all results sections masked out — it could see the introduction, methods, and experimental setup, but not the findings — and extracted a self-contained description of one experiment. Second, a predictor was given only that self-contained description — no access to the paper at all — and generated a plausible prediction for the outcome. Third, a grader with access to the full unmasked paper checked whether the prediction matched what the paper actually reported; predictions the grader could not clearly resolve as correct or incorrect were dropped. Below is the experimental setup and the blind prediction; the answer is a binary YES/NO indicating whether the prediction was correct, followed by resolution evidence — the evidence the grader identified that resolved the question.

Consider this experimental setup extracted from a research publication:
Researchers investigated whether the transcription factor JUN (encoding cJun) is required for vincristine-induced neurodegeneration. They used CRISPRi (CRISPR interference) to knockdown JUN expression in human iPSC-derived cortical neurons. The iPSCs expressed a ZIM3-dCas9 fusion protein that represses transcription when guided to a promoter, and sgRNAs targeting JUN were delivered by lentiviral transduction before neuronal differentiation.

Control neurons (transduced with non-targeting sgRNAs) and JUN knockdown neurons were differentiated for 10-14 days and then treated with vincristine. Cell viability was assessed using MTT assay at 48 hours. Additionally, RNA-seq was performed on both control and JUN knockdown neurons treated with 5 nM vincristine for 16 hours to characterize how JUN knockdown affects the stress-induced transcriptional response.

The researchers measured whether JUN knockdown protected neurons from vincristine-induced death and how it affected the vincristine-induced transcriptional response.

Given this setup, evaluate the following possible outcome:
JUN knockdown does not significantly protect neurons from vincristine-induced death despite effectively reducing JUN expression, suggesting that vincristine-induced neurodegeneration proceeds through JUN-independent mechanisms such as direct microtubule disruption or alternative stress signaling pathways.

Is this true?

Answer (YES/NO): NO